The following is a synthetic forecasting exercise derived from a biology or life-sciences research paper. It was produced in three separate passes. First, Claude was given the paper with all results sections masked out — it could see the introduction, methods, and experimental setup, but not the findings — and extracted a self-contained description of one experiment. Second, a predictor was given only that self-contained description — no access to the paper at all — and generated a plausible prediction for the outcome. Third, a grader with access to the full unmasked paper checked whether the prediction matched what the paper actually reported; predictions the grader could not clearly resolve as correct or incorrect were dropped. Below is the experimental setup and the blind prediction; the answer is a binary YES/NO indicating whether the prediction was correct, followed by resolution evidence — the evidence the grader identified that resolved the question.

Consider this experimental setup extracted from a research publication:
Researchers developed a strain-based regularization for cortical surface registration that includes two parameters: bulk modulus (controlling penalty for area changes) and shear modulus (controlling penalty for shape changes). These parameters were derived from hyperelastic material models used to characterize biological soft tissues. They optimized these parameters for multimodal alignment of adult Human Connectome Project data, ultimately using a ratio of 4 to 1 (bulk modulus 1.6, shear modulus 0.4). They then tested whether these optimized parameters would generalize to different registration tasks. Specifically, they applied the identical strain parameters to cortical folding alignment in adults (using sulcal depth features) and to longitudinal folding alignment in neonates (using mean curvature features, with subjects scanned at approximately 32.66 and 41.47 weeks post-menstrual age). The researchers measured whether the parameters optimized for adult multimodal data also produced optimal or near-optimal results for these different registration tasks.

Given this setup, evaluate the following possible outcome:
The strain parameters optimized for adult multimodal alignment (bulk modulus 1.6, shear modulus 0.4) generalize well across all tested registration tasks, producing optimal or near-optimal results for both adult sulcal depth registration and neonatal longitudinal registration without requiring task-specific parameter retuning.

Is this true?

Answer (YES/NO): YES